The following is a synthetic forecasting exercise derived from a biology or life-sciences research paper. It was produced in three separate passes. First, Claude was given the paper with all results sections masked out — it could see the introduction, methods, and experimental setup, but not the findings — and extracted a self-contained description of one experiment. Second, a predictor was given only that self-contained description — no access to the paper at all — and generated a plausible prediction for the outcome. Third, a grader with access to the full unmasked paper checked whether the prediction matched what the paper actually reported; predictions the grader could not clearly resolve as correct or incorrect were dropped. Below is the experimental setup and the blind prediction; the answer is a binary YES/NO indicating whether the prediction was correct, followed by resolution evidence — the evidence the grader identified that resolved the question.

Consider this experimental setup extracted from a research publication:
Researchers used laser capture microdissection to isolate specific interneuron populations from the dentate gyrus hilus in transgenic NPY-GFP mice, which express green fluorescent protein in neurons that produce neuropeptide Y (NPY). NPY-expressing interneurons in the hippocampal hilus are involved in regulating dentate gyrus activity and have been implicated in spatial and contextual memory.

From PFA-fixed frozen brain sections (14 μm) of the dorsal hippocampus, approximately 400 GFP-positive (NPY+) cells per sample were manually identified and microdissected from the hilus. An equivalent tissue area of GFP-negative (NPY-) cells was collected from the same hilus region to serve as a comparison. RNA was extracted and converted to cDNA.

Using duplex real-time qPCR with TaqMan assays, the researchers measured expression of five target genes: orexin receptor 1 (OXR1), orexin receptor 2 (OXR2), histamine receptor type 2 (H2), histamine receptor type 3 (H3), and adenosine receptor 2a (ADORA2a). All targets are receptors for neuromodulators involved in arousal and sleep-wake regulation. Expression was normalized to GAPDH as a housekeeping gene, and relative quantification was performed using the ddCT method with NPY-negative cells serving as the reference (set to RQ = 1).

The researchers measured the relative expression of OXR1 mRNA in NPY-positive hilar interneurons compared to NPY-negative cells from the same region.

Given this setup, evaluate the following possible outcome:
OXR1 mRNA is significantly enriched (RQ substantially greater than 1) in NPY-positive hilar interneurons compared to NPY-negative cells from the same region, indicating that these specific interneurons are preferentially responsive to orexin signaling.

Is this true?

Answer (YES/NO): NO